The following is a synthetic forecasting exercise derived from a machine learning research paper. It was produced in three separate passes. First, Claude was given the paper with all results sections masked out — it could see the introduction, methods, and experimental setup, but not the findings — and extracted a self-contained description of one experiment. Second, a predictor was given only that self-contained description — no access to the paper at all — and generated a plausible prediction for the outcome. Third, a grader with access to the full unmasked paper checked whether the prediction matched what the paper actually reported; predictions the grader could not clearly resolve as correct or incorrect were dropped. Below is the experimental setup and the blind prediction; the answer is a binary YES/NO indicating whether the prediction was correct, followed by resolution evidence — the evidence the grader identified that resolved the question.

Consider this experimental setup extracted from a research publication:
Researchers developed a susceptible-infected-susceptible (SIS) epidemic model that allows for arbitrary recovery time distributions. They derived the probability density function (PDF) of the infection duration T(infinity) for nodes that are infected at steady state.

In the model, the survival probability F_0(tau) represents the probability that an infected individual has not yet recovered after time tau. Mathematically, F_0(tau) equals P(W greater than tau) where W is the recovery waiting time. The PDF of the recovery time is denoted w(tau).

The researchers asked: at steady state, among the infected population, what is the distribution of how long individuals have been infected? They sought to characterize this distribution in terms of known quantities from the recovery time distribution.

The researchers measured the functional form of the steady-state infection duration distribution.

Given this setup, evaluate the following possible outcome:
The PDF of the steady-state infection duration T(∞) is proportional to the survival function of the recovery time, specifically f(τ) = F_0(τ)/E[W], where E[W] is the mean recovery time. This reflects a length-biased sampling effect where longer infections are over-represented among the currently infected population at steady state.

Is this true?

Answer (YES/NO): YES